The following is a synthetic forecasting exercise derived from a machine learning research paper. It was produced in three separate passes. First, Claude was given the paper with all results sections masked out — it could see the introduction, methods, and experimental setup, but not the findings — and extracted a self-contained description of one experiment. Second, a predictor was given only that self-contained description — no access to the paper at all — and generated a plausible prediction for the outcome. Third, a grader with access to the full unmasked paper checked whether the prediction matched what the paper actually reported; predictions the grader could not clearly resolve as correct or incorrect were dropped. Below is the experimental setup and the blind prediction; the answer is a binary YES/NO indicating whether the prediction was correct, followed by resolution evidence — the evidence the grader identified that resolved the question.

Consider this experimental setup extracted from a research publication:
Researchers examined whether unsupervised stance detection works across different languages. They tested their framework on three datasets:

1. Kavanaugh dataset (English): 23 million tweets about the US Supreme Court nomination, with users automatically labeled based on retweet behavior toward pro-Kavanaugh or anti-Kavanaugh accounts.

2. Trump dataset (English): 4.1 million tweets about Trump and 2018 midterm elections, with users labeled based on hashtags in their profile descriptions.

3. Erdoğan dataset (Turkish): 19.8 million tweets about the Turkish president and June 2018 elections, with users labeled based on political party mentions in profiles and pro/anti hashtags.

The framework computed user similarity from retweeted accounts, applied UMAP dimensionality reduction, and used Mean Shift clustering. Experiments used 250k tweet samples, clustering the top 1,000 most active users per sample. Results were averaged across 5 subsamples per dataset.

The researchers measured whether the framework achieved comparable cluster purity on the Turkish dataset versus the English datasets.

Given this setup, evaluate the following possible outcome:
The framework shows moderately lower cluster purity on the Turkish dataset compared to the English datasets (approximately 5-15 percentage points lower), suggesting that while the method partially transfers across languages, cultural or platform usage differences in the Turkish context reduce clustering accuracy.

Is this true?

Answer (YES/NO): NO